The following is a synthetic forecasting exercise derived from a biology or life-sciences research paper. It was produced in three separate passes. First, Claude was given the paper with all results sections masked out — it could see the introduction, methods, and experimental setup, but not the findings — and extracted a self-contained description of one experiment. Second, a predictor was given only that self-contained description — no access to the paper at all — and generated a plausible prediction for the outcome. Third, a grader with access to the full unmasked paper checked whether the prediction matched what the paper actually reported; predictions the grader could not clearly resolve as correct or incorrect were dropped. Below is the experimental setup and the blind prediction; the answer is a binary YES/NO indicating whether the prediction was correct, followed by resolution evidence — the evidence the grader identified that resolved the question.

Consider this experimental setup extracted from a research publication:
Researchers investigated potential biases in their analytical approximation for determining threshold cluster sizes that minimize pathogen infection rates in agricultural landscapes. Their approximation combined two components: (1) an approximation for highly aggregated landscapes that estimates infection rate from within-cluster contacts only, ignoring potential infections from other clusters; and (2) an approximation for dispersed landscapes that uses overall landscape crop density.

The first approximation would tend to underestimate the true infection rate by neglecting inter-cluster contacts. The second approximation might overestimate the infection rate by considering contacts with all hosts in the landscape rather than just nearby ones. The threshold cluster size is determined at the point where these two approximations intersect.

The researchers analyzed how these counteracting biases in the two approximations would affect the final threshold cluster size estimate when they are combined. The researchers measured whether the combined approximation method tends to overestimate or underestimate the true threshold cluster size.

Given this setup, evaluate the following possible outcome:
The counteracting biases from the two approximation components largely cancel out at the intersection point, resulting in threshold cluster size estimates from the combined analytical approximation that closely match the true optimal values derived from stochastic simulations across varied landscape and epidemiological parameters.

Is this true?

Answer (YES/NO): NO